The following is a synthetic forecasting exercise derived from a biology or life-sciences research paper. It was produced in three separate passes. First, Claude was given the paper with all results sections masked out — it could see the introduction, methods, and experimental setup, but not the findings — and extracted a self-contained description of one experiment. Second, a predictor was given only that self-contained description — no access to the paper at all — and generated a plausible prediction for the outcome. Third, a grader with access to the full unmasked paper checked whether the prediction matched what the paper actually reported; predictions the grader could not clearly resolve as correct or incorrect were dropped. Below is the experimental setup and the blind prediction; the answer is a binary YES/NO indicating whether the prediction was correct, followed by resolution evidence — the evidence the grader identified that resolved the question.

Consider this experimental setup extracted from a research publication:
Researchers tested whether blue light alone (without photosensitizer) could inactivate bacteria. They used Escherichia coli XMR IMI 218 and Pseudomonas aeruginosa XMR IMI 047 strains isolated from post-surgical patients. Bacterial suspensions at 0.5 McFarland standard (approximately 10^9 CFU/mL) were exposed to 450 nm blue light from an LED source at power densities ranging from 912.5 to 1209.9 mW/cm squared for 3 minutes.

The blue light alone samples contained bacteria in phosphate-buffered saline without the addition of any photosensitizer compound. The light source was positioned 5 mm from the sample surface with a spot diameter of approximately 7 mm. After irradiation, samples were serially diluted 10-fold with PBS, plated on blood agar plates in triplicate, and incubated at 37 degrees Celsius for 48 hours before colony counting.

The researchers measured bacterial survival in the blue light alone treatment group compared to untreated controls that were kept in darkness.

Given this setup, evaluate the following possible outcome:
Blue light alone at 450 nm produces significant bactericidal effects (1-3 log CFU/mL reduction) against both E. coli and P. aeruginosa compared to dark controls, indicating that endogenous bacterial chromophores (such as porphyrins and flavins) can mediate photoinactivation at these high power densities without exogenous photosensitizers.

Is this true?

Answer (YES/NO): NO